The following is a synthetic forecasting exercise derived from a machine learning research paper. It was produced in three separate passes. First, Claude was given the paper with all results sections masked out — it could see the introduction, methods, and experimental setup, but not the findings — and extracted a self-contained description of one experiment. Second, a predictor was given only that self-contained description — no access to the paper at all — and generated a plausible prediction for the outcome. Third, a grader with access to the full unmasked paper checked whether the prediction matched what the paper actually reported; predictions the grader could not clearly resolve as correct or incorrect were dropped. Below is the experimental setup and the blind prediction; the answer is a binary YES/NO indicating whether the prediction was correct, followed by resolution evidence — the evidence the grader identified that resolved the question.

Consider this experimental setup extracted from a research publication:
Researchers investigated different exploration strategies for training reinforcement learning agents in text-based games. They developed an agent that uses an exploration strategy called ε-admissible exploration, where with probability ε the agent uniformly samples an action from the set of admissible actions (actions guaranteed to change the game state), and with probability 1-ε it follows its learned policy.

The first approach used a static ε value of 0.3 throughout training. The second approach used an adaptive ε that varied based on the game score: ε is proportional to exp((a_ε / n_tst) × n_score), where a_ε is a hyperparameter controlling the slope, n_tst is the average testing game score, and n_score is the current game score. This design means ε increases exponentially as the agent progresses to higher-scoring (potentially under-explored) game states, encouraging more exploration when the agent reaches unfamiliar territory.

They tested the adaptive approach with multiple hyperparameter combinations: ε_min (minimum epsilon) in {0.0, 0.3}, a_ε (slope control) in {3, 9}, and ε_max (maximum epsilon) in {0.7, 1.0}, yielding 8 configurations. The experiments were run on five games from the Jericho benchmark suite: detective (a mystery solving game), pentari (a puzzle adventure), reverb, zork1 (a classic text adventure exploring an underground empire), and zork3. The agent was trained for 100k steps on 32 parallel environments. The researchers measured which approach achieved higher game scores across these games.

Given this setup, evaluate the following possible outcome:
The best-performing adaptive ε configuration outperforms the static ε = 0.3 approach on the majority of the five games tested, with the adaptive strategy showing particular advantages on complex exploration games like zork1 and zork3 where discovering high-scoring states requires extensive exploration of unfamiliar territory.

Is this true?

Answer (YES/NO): NO